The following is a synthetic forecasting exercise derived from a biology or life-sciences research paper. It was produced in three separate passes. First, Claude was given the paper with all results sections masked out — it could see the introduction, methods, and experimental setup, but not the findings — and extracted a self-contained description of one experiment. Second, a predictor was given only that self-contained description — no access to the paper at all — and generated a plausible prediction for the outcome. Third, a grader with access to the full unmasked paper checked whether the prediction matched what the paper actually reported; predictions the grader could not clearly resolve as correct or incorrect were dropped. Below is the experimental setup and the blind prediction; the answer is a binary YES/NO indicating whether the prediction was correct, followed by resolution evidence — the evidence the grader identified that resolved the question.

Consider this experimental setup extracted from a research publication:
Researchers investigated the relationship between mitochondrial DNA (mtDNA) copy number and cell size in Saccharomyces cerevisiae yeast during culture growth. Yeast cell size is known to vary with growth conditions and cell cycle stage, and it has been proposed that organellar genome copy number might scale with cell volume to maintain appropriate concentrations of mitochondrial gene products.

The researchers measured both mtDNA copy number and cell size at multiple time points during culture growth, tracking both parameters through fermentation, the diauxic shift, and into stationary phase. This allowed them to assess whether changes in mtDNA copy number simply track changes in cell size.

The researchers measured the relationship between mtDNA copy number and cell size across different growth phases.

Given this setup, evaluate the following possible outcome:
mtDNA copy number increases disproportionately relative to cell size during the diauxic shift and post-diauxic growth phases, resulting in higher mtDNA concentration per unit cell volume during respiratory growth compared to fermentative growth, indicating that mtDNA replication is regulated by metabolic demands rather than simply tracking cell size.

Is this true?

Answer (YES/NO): YES